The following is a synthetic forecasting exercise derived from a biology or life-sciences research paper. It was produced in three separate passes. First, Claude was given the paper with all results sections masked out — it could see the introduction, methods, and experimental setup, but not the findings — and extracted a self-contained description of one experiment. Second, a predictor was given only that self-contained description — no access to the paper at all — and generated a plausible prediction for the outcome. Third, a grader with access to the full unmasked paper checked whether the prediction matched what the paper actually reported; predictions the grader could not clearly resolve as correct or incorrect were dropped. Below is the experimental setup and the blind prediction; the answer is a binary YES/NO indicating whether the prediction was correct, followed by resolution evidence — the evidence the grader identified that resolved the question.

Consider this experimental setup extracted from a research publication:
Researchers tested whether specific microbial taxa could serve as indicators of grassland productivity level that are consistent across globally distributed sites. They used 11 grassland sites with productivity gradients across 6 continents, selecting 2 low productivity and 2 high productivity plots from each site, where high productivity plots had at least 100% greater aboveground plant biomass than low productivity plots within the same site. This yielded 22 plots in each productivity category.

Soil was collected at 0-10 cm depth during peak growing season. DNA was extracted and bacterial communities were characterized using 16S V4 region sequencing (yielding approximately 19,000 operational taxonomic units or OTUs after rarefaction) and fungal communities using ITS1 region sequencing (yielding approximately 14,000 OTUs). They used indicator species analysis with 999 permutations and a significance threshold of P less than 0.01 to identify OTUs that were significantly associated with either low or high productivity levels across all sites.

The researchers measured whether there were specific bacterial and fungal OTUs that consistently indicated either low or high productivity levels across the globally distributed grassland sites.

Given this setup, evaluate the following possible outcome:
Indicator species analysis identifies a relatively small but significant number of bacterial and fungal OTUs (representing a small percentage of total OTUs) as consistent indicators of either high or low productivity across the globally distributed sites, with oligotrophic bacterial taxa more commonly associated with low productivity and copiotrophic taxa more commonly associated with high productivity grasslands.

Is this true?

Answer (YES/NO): YES